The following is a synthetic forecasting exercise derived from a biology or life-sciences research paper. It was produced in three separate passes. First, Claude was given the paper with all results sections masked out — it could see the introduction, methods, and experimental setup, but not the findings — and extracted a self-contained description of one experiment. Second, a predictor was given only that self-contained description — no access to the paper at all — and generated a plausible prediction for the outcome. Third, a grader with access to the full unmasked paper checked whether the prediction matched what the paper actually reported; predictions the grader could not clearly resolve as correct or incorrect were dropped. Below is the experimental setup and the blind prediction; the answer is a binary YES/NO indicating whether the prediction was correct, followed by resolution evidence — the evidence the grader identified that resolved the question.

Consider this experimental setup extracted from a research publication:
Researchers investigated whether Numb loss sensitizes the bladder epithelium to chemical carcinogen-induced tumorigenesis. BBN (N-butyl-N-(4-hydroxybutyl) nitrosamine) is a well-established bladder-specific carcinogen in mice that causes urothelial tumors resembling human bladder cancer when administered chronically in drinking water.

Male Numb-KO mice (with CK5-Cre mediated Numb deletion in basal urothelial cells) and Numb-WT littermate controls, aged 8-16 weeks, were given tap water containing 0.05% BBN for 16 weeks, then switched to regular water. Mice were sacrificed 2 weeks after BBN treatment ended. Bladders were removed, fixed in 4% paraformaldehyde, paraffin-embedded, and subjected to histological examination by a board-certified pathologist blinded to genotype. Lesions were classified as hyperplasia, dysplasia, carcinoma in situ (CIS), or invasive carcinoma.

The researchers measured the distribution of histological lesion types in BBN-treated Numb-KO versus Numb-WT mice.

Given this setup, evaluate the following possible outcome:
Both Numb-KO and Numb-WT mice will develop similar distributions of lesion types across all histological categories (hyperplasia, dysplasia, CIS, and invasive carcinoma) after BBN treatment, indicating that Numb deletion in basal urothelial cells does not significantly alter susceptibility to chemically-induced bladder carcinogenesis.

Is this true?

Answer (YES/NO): NO